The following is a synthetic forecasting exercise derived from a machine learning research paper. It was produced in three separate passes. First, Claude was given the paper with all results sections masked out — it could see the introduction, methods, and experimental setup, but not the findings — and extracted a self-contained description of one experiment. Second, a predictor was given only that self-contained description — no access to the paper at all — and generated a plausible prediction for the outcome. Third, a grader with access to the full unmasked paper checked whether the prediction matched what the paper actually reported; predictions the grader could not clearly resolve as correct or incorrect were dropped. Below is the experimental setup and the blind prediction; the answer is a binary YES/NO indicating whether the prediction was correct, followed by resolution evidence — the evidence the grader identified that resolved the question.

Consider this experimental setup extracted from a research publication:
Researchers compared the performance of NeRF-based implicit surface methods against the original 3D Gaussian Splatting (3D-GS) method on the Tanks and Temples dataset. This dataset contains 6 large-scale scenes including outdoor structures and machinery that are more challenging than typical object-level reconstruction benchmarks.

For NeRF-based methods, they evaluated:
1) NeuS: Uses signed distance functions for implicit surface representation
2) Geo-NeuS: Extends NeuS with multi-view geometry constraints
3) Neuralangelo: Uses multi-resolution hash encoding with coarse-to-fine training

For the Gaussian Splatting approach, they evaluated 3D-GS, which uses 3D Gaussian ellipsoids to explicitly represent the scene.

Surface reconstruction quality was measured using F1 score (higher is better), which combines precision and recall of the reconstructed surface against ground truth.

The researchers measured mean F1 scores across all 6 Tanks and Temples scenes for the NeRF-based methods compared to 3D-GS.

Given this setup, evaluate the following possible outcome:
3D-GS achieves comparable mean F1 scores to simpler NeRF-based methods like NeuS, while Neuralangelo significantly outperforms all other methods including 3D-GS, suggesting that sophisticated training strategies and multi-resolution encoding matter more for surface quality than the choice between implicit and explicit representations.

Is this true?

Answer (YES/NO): NO